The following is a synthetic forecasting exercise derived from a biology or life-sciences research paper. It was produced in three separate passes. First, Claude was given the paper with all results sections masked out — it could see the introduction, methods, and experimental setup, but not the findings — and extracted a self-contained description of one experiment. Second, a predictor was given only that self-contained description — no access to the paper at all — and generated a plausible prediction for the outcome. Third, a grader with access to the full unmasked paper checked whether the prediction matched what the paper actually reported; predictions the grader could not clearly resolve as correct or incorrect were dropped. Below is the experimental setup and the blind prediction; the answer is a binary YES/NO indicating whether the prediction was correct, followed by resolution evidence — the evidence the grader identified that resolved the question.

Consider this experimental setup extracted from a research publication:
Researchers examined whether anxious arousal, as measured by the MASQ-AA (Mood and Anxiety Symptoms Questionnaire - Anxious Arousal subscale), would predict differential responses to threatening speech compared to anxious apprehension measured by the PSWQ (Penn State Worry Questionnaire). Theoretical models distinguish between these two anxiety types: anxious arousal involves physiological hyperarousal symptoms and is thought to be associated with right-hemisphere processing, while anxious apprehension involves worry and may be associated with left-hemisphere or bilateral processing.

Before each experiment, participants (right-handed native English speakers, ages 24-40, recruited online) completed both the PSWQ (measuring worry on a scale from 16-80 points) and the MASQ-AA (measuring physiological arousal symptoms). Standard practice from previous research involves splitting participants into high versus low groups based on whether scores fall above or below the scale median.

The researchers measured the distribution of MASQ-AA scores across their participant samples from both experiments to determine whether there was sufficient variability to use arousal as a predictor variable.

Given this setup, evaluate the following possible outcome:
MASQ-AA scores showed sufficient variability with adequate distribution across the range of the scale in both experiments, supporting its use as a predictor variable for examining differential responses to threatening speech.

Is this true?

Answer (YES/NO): NO